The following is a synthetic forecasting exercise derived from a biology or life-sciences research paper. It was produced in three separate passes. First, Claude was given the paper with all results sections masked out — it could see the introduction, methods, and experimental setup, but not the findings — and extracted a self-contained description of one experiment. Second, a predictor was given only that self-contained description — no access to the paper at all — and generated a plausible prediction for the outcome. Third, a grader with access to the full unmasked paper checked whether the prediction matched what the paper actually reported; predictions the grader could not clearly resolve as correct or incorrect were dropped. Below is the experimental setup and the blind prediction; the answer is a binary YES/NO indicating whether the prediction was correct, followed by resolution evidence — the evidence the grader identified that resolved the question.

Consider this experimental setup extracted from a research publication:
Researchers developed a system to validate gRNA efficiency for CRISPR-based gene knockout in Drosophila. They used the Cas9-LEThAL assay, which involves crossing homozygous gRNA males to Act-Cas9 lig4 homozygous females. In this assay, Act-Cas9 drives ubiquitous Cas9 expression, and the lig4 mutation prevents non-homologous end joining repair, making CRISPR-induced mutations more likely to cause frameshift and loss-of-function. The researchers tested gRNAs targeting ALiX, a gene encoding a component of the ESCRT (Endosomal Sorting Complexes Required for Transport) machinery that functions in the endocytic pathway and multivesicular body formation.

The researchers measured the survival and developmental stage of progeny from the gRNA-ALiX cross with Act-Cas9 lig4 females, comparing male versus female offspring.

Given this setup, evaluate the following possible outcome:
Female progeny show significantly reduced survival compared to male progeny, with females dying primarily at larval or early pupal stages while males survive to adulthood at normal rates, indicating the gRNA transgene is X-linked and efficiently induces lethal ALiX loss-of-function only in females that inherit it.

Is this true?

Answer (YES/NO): NO